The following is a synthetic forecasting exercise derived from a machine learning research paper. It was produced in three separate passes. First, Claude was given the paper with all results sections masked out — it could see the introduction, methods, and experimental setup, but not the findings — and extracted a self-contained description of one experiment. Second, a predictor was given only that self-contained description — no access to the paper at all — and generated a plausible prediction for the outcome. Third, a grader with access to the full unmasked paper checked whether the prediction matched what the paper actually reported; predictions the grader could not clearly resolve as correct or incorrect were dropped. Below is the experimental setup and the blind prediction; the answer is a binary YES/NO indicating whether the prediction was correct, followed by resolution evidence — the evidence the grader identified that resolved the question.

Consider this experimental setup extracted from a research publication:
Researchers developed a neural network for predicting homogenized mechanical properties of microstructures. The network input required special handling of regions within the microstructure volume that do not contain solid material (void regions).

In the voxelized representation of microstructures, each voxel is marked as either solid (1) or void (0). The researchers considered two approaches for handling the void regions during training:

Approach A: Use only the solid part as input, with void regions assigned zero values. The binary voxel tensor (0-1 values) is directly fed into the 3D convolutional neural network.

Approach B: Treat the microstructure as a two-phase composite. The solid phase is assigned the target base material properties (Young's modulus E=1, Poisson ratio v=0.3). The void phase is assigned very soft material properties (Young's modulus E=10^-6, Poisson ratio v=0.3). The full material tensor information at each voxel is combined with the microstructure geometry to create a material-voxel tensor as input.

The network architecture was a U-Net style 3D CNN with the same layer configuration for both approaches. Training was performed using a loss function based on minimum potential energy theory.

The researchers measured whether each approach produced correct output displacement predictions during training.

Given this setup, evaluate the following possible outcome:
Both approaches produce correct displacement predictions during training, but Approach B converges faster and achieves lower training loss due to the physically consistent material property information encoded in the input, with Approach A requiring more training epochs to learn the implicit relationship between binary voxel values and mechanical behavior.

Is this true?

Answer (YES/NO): NO